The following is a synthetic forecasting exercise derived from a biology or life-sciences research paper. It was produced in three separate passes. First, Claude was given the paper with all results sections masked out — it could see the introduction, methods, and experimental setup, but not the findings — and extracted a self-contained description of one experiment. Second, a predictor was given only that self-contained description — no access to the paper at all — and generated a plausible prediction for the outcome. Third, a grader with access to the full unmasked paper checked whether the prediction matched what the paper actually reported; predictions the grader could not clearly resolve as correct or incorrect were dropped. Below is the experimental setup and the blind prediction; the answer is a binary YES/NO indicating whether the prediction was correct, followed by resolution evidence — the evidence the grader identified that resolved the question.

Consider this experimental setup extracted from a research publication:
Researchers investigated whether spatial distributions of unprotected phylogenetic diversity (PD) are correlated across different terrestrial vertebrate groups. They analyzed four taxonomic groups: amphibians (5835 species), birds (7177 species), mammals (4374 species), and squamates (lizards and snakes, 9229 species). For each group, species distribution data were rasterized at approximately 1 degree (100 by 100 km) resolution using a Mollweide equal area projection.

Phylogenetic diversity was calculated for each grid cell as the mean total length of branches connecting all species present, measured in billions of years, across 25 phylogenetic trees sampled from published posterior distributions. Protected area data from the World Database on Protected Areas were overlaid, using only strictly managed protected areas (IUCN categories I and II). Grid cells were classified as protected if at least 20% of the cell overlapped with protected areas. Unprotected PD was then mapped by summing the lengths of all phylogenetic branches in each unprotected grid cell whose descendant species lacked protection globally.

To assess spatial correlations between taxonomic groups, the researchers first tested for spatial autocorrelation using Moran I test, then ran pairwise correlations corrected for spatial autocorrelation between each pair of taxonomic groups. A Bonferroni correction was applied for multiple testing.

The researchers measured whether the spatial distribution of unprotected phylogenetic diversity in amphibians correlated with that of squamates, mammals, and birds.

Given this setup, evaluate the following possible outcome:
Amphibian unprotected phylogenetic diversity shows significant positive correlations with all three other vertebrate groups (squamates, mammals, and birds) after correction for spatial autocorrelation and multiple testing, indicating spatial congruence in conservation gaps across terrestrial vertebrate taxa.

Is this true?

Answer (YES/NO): YES